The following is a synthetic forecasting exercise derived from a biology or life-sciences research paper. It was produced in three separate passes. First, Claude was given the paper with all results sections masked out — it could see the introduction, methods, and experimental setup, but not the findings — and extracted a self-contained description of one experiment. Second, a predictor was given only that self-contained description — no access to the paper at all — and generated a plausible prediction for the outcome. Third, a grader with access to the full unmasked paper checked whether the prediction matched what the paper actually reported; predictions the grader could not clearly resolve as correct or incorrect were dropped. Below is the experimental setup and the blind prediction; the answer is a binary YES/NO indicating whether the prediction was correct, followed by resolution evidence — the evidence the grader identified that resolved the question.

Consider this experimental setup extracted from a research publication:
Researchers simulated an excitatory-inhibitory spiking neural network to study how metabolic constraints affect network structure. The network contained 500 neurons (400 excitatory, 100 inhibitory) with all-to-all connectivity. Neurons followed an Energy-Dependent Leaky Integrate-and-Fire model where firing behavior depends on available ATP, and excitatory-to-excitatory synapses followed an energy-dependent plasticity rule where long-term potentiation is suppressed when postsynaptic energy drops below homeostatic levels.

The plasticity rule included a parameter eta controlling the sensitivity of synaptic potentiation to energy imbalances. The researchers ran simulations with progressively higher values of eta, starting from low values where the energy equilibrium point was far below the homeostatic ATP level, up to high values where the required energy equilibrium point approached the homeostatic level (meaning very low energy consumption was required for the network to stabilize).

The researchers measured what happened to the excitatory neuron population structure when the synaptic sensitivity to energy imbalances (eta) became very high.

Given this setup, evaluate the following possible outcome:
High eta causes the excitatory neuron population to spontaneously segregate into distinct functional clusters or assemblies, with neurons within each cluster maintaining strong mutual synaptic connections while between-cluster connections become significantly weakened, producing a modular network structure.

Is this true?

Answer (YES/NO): NO